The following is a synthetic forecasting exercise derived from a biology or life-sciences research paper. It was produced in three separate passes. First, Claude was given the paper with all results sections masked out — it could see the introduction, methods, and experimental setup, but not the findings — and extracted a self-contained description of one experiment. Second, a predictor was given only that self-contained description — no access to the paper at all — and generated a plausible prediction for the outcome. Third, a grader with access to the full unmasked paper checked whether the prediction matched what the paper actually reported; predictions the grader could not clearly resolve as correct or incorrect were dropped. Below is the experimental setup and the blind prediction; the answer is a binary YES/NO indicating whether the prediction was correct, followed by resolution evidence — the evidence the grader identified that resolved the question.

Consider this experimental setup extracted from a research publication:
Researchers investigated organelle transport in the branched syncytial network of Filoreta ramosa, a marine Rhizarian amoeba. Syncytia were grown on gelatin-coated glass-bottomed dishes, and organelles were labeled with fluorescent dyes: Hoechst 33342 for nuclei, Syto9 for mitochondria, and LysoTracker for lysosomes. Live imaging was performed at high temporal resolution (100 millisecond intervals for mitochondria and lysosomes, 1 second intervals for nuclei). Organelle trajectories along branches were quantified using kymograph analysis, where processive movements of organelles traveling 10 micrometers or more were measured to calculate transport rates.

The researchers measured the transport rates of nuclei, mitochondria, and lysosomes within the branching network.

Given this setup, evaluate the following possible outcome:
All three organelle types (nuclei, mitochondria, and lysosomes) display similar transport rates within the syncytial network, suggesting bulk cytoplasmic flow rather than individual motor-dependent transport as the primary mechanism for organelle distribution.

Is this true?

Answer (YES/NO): NO